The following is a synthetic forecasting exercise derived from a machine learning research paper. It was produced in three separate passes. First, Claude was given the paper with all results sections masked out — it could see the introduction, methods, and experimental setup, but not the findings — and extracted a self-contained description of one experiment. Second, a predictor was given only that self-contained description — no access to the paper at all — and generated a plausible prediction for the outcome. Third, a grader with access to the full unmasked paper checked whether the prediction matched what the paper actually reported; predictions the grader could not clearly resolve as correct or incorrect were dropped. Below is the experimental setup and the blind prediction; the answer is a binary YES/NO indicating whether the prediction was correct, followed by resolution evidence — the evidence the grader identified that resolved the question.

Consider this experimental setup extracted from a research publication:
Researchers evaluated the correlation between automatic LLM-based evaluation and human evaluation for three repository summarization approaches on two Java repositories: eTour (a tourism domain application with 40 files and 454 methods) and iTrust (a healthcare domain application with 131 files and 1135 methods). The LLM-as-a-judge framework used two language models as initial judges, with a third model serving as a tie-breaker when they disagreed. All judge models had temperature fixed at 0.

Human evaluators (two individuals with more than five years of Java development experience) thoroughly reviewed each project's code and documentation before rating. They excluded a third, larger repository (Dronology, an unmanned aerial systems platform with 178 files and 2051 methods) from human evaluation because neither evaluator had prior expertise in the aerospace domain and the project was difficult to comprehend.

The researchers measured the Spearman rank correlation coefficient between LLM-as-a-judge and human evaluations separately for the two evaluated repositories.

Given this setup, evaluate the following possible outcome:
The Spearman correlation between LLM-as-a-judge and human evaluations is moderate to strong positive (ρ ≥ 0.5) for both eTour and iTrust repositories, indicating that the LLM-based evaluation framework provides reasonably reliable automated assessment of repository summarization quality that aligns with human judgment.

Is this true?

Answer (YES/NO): YES